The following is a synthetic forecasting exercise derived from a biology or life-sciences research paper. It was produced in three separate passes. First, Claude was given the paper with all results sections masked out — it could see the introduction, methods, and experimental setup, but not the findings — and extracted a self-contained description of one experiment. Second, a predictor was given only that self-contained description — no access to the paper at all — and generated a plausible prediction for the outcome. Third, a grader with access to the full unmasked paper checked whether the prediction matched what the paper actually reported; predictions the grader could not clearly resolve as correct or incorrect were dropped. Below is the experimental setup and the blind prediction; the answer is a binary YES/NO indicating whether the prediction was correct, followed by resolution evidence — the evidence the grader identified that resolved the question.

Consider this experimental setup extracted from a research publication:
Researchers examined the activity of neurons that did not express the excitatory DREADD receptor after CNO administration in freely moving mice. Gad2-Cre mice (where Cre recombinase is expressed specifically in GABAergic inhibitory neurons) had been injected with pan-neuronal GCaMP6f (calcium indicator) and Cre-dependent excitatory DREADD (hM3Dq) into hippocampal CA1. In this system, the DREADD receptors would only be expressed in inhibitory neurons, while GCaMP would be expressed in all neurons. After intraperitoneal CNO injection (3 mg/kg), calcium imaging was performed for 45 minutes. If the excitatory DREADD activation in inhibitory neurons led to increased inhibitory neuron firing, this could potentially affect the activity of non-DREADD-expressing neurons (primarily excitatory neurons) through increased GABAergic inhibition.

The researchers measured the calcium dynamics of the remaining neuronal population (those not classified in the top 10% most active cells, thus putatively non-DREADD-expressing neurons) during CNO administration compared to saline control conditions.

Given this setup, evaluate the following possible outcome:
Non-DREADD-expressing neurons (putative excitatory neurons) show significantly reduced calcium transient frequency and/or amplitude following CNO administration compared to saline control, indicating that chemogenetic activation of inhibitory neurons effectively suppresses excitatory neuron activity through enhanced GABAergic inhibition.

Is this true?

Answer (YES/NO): YES